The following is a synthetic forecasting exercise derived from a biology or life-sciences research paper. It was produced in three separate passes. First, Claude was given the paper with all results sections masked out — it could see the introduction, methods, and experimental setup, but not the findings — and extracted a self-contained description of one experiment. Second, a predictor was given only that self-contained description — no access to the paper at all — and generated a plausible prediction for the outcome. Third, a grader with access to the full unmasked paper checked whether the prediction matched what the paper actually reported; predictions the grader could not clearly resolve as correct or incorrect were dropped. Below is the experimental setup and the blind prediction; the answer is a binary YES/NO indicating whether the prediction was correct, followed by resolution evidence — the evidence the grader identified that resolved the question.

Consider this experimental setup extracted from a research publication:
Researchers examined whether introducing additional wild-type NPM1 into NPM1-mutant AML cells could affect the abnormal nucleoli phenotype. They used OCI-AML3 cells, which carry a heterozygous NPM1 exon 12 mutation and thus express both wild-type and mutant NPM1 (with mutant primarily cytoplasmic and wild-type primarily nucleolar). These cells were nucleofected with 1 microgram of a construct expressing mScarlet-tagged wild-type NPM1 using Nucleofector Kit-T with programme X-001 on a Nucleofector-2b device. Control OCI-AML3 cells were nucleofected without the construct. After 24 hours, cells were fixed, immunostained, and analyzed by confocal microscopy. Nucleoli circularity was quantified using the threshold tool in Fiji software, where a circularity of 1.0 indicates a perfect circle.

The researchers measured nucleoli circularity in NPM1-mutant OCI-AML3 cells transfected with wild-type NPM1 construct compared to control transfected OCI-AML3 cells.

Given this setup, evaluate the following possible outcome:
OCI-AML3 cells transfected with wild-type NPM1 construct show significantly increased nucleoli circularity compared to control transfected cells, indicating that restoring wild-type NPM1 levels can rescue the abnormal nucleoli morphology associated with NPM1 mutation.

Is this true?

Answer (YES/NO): YES